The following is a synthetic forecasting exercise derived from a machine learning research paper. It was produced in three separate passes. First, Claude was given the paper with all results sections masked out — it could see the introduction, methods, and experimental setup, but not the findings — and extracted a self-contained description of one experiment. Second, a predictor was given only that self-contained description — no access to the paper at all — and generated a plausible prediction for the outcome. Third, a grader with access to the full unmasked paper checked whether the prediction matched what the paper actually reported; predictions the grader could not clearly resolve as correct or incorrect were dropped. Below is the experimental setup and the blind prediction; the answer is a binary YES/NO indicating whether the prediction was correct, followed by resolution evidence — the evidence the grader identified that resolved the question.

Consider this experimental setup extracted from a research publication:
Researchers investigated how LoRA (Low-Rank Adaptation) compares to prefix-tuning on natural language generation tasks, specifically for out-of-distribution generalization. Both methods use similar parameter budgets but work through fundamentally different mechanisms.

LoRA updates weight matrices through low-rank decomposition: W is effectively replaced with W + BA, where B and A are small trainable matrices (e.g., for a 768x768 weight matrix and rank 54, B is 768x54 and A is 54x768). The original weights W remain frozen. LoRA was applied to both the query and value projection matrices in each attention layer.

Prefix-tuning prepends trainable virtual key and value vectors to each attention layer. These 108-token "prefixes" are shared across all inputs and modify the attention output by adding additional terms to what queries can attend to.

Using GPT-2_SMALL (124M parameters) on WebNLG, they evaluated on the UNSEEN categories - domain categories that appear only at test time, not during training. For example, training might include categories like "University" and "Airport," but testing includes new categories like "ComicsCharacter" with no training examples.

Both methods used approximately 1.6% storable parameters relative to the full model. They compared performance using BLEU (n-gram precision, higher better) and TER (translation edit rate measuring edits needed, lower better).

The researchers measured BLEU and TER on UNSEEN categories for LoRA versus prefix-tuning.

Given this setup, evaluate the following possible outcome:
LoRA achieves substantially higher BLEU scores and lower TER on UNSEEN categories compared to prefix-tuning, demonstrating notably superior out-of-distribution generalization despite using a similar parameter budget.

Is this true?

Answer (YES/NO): NO